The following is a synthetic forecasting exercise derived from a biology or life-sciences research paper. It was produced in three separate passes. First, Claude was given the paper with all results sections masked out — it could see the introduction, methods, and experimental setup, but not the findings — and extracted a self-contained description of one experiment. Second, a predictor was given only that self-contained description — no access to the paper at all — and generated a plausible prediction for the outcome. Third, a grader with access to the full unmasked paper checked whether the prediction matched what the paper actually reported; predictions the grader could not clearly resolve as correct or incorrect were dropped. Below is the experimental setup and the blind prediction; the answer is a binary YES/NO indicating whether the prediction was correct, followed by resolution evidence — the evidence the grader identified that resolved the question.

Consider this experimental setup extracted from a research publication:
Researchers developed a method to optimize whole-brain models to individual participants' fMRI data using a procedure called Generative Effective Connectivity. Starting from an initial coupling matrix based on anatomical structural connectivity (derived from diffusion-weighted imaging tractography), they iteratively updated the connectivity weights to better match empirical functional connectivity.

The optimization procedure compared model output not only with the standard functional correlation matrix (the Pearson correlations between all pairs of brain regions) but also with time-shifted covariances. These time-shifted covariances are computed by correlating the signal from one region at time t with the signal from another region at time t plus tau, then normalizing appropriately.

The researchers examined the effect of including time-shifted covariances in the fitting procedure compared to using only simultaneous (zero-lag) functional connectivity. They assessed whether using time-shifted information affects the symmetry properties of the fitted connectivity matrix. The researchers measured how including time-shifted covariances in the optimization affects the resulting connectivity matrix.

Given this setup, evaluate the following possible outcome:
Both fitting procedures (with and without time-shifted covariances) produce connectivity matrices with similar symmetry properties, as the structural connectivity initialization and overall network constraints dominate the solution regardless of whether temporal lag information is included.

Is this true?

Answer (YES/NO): NO